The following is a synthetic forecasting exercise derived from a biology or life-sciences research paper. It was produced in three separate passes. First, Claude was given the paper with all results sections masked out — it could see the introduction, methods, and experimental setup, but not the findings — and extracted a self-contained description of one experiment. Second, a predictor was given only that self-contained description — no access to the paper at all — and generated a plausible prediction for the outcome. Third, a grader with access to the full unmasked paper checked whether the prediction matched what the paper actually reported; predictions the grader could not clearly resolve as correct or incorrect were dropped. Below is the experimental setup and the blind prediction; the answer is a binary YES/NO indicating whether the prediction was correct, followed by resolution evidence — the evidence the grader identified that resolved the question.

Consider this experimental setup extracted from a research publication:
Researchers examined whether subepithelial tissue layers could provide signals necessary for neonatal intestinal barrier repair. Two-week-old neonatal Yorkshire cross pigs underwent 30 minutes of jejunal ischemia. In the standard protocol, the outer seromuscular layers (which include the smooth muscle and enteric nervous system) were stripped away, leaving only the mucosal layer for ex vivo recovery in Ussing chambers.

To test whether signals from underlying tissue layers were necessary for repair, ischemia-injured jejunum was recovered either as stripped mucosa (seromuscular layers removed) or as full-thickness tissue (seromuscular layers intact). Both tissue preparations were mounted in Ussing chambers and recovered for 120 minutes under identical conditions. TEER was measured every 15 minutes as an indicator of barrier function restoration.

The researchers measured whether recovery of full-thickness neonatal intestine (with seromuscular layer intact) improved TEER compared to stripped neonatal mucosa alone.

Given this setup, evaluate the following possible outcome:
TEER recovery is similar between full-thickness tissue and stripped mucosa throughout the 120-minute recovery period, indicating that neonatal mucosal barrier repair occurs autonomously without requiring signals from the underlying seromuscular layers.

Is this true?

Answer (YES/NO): YES